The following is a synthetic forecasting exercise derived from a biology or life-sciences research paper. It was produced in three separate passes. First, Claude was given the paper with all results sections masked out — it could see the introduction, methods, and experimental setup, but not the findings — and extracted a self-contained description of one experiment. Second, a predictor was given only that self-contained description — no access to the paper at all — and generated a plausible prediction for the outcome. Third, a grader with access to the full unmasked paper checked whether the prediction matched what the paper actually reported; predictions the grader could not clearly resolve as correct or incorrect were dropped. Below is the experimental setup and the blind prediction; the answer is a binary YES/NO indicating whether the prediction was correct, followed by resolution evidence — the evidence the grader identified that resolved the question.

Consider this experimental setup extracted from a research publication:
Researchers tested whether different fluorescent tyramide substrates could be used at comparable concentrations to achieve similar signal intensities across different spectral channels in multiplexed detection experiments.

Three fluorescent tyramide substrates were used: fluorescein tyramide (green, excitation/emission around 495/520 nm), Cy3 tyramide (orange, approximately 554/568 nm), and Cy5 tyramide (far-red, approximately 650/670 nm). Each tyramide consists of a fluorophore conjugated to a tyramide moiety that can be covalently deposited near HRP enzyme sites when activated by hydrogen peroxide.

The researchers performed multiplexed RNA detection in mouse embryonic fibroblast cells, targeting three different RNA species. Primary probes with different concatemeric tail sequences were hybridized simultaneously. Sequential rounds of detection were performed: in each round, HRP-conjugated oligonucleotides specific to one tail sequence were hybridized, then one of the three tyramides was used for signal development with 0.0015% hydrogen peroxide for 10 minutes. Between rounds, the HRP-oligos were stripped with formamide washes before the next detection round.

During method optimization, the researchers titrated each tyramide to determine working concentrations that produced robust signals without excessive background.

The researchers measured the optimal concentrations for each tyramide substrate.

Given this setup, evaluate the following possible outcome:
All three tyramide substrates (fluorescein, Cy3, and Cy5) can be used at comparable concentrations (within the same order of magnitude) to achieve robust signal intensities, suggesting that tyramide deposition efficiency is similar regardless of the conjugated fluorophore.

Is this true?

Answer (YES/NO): NO